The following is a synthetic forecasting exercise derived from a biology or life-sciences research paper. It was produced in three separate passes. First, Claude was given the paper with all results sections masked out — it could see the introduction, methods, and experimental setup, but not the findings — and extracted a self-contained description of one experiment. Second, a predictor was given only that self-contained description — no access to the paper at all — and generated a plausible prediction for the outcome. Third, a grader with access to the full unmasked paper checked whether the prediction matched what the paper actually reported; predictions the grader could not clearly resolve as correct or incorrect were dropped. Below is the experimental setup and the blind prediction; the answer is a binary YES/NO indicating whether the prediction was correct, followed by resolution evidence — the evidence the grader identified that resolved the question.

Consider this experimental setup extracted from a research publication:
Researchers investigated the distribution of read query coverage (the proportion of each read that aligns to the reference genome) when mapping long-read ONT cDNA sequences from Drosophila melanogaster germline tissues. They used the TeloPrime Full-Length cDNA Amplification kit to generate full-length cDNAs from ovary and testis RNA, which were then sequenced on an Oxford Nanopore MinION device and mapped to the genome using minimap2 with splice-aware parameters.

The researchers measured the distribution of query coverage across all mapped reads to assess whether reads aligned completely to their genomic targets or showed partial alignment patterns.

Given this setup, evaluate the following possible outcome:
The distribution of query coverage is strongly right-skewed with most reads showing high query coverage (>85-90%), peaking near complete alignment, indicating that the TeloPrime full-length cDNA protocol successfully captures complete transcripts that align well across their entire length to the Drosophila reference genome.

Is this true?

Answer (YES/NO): NO